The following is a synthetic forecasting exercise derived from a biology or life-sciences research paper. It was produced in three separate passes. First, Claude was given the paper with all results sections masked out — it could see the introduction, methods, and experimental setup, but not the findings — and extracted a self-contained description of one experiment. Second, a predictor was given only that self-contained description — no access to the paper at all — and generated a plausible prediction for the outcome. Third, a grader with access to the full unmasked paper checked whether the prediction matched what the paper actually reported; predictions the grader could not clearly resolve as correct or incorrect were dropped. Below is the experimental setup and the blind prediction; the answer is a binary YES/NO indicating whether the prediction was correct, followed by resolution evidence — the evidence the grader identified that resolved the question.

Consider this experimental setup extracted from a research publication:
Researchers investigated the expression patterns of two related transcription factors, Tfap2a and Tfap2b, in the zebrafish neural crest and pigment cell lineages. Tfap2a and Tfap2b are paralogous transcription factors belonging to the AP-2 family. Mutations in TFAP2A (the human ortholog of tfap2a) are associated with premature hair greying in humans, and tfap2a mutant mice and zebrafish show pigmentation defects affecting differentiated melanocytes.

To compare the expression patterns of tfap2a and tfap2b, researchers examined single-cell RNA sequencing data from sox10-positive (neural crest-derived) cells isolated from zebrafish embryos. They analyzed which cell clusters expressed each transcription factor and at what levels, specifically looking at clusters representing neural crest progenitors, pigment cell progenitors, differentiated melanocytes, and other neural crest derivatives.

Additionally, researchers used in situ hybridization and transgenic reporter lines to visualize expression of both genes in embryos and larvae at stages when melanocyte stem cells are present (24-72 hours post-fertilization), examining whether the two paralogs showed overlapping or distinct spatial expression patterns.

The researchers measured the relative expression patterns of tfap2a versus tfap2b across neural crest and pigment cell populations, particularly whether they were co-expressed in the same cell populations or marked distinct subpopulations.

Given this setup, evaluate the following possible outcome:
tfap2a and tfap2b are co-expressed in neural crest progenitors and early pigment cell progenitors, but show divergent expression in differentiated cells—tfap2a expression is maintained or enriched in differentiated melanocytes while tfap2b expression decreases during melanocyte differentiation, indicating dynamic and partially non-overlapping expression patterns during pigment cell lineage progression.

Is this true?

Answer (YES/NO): NO